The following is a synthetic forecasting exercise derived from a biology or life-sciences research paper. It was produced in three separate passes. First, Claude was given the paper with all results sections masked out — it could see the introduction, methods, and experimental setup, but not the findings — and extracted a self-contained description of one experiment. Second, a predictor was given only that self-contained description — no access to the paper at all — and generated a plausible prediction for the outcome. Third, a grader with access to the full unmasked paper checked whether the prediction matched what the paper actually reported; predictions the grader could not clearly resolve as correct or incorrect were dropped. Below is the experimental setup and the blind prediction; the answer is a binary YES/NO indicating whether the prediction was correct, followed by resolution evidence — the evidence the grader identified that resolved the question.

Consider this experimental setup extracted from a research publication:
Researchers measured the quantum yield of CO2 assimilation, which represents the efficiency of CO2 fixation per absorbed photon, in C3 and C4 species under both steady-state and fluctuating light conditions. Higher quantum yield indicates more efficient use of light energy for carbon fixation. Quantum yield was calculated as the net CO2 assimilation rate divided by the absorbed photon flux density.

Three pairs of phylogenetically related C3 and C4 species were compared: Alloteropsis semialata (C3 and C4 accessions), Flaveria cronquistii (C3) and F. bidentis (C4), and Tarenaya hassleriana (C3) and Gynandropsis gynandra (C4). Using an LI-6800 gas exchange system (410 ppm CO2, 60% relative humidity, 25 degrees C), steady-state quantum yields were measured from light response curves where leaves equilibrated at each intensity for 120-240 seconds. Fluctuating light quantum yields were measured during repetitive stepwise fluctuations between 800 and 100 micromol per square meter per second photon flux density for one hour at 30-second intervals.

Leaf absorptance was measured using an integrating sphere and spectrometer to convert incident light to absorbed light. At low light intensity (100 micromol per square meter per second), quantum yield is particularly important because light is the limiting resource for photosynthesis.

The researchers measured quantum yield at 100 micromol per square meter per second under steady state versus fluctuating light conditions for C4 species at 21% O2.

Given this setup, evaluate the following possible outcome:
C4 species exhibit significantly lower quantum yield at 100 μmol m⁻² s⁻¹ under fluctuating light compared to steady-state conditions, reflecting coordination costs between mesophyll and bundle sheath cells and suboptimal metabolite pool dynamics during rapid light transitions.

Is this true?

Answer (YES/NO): NO